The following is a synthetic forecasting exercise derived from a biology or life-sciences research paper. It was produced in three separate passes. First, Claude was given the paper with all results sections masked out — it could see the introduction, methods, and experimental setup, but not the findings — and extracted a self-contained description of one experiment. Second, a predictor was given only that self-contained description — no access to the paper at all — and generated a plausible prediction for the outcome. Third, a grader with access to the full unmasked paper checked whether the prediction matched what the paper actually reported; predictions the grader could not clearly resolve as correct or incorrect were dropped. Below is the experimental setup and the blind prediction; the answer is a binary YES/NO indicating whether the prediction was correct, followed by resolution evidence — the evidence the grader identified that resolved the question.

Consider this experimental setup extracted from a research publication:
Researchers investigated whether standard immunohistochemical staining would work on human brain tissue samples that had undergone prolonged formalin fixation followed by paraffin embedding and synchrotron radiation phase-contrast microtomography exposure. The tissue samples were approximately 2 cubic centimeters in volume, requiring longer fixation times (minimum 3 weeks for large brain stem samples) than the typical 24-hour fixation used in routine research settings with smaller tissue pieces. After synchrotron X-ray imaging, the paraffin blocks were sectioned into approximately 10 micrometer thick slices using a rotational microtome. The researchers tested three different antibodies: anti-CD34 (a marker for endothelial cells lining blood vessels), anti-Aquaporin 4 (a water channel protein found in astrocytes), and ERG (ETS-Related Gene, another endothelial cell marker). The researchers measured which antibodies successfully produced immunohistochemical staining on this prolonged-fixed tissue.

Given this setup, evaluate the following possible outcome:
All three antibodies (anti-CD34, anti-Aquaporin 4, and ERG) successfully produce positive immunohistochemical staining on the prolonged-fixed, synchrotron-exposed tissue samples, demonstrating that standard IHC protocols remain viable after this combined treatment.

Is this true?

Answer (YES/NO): NO